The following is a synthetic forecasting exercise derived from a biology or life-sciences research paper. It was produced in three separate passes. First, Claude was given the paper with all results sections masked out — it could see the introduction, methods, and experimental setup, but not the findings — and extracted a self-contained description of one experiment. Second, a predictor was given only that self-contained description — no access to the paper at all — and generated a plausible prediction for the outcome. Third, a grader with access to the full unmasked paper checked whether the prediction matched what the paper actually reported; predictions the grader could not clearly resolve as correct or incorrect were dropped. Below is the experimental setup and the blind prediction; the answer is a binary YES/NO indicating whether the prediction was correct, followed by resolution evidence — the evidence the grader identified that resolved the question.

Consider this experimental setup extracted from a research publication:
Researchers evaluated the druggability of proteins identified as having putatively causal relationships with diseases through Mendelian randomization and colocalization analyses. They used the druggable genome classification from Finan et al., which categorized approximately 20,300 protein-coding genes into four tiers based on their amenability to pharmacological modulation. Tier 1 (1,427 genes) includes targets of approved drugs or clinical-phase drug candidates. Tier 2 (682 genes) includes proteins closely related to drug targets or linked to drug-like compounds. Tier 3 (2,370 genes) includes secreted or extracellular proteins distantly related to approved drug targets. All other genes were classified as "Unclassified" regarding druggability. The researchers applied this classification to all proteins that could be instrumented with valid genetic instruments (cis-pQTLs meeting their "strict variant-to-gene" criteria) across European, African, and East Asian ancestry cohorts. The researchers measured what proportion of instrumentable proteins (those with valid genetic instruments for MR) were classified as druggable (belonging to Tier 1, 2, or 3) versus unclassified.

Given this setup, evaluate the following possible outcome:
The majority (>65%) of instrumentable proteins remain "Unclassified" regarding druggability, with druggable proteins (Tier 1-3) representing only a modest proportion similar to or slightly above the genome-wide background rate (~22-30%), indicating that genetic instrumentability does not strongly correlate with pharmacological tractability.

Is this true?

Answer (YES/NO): NO